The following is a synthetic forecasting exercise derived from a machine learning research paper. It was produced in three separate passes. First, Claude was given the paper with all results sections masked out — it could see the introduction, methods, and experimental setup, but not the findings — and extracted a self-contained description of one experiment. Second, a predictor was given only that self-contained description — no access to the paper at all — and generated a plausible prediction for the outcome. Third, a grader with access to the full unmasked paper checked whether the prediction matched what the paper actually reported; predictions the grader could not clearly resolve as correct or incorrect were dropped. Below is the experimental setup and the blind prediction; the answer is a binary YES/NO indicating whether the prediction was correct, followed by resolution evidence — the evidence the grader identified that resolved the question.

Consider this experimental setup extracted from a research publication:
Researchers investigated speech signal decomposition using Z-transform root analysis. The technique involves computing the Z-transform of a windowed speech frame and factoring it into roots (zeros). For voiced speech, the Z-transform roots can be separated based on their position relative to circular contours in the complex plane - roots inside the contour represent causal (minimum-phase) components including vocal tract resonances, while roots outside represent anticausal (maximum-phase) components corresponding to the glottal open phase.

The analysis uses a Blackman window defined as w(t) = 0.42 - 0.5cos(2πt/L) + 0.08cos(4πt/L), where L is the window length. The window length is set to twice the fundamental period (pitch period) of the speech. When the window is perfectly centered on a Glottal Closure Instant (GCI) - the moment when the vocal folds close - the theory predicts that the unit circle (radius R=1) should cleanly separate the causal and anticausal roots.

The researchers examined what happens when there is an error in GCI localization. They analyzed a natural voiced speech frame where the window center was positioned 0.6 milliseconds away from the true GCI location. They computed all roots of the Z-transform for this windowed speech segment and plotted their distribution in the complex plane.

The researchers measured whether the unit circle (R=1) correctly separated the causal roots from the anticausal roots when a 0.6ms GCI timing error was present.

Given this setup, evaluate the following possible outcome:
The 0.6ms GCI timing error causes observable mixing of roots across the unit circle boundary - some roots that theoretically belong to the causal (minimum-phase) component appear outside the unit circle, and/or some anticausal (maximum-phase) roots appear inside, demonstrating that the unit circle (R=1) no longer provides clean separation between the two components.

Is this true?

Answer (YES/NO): YES